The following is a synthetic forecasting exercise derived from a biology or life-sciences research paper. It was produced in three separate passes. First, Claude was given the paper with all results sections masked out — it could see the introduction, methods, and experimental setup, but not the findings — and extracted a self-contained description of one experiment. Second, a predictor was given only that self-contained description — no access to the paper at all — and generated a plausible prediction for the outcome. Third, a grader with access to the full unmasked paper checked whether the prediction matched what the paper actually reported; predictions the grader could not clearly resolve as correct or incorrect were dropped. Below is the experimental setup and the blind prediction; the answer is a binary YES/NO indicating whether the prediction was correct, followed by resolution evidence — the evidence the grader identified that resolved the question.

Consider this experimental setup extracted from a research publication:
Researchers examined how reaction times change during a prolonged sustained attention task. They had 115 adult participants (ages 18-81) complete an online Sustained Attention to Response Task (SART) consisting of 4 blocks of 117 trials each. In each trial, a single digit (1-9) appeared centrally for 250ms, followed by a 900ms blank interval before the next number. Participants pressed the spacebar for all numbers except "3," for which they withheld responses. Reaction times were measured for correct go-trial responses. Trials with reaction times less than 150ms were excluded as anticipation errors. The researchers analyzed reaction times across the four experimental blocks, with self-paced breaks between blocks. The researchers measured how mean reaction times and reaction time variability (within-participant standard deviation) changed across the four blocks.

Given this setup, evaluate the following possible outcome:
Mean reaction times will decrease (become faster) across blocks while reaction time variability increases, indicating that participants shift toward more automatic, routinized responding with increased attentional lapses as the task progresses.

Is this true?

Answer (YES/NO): NO